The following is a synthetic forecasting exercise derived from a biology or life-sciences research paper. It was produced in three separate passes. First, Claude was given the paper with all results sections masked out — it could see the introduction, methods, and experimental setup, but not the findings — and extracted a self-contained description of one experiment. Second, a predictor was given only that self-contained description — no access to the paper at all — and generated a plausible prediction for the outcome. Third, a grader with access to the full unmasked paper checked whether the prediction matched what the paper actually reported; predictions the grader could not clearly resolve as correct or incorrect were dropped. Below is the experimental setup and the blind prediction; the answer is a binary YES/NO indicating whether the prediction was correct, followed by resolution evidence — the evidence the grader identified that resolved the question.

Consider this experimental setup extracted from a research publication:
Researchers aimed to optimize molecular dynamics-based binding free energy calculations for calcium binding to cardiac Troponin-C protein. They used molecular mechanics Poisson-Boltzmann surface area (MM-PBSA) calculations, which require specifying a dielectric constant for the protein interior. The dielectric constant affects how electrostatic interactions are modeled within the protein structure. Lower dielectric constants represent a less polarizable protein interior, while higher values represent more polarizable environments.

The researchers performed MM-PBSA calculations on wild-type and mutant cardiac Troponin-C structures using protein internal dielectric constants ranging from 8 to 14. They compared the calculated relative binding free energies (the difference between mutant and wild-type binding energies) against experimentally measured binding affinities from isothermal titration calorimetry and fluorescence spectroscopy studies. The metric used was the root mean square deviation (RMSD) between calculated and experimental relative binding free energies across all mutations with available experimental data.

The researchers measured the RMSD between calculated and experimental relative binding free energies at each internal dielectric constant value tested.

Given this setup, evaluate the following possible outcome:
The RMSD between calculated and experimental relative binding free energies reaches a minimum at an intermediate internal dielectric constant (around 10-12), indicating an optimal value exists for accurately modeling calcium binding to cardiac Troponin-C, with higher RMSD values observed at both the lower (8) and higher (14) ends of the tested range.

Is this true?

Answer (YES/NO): YES